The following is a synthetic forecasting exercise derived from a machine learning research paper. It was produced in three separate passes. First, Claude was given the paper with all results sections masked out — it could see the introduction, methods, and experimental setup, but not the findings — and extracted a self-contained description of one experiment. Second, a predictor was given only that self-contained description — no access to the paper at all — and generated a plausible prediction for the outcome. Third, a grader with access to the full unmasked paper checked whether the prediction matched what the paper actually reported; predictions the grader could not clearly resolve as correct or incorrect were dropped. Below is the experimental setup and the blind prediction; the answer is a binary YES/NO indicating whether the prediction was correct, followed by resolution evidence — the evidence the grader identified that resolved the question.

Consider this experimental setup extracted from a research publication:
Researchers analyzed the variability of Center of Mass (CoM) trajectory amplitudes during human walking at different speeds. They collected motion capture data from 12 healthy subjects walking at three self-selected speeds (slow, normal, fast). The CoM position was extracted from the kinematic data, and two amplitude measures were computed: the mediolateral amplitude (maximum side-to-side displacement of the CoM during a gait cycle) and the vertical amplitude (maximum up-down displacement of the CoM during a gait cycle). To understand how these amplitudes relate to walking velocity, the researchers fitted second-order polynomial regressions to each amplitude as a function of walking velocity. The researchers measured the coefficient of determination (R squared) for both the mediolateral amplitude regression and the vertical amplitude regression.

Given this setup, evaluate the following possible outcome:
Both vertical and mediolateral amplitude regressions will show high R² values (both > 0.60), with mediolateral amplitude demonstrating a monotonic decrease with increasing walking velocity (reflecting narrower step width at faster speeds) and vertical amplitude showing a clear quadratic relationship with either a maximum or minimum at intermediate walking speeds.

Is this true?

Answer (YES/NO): NO